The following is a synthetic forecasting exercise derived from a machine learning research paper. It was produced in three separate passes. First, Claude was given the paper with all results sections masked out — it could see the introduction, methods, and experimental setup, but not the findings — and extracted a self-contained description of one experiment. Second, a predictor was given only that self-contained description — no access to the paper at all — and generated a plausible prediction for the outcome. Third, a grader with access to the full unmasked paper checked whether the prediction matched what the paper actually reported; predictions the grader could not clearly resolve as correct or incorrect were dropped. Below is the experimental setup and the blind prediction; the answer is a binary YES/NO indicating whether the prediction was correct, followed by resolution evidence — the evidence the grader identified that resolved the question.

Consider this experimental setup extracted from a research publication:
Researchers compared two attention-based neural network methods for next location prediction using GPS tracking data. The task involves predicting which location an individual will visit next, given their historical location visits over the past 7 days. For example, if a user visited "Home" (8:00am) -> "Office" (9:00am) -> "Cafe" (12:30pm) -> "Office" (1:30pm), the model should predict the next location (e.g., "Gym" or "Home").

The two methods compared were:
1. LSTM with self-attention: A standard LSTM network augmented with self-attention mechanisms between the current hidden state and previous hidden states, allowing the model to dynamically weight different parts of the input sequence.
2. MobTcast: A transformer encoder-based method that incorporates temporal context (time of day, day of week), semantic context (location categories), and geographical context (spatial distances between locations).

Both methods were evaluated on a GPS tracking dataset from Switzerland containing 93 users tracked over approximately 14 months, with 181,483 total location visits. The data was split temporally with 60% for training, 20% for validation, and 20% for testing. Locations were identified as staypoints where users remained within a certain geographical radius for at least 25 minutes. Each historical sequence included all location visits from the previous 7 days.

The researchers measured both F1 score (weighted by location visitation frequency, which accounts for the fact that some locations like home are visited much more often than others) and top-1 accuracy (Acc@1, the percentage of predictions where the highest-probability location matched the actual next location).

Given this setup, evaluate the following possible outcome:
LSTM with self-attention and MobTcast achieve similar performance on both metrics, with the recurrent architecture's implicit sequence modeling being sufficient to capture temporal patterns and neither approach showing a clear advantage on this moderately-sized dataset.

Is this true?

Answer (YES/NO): YES